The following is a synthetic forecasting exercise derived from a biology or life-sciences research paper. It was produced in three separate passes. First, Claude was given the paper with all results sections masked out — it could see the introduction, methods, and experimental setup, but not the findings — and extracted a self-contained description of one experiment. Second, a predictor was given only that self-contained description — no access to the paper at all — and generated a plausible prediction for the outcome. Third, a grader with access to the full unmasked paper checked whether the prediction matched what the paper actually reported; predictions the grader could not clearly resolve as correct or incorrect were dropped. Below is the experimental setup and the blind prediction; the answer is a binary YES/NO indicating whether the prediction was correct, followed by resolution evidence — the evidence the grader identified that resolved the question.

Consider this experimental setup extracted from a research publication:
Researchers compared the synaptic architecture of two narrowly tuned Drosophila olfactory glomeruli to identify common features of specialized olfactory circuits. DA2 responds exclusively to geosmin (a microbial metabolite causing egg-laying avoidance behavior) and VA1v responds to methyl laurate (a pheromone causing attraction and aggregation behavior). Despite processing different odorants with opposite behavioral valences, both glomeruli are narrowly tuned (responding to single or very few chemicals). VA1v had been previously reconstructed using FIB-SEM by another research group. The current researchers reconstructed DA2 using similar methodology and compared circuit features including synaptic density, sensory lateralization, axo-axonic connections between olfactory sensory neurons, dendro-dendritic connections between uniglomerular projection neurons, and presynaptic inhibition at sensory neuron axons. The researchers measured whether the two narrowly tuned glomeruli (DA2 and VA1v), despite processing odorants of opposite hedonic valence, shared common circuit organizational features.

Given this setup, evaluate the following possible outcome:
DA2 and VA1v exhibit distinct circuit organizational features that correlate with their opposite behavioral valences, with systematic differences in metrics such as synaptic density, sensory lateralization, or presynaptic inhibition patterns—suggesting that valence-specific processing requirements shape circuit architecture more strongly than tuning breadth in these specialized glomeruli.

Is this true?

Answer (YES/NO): NO